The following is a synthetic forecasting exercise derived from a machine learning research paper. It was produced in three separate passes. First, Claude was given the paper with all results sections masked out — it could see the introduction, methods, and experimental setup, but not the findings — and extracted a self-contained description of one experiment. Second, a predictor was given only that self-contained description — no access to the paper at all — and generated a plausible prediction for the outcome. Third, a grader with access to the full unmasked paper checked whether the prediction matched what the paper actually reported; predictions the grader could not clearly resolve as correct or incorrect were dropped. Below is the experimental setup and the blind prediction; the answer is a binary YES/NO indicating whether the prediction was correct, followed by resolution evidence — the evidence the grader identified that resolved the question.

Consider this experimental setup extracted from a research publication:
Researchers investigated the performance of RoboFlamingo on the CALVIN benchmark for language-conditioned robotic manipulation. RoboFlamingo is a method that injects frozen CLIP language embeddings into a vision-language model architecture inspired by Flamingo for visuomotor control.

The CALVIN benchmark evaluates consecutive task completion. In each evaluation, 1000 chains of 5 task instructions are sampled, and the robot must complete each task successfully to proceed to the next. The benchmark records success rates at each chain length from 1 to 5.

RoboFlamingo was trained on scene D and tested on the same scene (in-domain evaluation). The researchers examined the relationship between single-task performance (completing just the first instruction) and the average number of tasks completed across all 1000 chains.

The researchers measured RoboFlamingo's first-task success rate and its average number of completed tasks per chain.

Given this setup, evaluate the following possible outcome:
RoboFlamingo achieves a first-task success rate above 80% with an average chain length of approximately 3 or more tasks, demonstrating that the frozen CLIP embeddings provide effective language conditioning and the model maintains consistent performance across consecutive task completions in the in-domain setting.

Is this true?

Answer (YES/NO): YES